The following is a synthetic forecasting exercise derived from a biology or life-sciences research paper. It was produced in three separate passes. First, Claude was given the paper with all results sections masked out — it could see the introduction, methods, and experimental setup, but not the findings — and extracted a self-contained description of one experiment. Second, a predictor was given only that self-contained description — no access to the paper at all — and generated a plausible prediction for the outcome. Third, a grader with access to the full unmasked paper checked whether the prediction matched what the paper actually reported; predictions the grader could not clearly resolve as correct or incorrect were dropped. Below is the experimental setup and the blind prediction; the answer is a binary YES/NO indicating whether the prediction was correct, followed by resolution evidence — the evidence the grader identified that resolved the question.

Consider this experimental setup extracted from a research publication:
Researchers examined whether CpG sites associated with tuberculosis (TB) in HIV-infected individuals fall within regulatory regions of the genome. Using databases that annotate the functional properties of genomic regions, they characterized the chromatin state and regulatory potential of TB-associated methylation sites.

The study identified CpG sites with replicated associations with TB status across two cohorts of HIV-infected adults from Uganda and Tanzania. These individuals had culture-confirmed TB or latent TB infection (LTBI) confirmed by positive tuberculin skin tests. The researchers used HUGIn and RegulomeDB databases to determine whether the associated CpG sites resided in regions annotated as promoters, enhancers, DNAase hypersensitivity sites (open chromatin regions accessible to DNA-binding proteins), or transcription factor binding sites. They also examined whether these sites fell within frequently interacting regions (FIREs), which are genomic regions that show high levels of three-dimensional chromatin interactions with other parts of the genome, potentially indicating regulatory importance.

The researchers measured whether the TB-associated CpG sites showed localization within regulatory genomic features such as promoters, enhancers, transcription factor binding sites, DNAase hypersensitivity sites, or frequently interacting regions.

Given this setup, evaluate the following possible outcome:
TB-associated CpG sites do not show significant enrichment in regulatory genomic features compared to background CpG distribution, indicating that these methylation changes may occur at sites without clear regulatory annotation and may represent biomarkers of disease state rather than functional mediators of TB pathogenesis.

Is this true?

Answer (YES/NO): NO